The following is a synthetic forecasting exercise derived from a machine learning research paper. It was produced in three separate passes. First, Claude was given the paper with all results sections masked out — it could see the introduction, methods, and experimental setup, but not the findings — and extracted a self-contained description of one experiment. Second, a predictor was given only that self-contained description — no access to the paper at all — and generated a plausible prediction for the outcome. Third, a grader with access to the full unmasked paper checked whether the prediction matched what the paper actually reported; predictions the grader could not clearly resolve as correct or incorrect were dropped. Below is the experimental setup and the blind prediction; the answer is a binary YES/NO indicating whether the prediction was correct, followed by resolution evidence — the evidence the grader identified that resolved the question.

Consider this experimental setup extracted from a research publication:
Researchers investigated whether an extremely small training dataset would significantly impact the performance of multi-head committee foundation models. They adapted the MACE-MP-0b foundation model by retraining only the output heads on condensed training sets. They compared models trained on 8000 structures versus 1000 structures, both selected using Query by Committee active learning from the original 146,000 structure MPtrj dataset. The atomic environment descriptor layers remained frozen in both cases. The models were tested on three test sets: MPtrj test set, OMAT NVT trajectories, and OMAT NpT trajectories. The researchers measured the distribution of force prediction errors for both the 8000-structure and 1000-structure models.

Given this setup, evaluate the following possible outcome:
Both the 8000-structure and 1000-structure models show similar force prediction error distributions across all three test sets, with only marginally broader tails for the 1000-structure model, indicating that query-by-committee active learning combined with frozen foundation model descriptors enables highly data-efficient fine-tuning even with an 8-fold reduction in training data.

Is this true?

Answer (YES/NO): NO